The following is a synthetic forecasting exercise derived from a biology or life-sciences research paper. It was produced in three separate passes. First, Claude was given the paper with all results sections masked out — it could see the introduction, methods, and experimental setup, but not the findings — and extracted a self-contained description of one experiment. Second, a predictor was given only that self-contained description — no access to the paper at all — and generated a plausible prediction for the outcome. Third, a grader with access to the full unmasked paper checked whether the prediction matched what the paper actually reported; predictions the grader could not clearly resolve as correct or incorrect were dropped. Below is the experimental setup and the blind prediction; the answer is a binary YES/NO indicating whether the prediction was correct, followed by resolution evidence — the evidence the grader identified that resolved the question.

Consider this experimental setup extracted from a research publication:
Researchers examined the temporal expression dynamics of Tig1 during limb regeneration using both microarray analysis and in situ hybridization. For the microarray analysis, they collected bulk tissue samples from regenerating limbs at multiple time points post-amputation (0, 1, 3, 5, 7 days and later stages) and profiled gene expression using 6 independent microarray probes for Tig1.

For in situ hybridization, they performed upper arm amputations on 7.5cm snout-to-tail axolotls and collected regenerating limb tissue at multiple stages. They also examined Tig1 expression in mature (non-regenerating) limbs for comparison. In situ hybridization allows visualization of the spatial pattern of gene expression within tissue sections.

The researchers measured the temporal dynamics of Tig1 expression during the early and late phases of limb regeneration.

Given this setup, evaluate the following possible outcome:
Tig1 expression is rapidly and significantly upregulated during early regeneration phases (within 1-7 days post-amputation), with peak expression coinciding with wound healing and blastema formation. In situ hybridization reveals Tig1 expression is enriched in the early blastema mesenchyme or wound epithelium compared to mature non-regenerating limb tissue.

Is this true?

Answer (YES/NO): NO